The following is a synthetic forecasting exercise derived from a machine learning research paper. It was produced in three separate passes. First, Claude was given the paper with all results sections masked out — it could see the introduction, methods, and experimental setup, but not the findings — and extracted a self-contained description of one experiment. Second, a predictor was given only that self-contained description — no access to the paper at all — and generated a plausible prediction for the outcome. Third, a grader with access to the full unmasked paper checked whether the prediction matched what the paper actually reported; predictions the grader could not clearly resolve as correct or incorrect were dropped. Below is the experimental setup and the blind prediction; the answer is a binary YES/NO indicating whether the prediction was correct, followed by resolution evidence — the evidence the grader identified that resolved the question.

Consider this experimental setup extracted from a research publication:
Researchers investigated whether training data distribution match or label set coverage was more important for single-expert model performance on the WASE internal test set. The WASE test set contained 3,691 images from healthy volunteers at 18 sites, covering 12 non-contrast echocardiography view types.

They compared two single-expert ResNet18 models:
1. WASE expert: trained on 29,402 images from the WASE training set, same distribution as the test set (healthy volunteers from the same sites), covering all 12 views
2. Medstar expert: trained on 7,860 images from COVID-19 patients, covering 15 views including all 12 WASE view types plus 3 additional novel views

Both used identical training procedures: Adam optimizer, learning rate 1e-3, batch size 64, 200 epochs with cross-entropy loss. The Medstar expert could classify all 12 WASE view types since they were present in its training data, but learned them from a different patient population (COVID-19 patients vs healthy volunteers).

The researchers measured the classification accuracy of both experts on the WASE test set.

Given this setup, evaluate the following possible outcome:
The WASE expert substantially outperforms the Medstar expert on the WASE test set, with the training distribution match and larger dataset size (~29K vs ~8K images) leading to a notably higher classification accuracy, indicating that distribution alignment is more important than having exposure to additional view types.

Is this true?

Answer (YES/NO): YES